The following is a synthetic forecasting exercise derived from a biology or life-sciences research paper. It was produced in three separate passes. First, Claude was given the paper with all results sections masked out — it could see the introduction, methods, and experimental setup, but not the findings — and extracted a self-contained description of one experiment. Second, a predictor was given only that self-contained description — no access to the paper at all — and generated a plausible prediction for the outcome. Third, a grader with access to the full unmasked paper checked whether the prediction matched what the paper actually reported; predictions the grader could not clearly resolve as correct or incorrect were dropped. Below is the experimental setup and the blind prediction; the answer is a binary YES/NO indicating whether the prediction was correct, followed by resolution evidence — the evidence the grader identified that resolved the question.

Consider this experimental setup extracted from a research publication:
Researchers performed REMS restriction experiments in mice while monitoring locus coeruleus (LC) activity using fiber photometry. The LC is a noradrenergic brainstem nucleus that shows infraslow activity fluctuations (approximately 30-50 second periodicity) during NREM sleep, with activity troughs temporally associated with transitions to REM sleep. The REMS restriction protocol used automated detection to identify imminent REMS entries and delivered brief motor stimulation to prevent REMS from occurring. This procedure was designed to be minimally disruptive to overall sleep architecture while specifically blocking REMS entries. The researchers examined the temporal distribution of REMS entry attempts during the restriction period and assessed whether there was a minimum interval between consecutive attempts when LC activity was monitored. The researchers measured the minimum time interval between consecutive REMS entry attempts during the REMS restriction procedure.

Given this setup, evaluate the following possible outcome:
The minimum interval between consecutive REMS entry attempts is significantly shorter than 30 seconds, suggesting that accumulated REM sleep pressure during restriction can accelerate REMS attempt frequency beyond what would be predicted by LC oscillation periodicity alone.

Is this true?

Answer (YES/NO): NO